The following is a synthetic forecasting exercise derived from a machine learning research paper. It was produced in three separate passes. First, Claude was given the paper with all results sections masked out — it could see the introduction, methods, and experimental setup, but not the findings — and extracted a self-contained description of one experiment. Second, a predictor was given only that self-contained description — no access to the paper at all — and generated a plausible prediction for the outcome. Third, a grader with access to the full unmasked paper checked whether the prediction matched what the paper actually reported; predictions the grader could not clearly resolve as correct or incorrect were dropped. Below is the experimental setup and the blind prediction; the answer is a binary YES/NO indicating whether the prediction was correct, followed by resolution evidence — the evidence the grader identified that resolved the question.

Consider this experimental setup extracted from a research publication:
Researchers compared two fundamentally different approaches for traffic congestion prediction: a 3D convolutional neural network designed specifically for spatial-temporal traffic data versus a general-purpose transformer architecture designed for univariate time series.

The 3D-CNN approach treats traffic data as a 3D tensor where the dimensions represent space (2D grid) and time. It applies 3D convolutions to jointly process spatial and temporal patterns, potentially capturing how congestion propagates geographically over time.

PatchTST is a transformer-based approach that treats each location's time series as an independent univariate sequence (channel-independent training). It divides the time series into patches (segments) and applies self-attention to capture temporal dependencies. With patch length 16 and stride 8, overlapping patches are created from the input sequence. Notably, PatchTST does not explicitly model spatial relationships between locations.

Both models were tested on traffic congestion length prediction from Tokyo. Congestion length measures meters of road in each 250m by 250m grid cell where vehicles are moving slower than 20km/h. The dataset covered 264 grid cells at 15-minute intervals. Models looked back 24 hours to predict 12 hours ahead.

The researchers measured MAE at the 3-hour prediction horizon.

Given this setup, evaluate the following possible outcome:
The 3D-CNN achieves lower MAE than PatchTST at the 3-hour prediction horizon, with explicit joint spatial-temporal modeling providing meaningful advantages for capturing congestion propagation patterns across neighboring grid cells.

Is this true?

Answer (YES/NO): NO